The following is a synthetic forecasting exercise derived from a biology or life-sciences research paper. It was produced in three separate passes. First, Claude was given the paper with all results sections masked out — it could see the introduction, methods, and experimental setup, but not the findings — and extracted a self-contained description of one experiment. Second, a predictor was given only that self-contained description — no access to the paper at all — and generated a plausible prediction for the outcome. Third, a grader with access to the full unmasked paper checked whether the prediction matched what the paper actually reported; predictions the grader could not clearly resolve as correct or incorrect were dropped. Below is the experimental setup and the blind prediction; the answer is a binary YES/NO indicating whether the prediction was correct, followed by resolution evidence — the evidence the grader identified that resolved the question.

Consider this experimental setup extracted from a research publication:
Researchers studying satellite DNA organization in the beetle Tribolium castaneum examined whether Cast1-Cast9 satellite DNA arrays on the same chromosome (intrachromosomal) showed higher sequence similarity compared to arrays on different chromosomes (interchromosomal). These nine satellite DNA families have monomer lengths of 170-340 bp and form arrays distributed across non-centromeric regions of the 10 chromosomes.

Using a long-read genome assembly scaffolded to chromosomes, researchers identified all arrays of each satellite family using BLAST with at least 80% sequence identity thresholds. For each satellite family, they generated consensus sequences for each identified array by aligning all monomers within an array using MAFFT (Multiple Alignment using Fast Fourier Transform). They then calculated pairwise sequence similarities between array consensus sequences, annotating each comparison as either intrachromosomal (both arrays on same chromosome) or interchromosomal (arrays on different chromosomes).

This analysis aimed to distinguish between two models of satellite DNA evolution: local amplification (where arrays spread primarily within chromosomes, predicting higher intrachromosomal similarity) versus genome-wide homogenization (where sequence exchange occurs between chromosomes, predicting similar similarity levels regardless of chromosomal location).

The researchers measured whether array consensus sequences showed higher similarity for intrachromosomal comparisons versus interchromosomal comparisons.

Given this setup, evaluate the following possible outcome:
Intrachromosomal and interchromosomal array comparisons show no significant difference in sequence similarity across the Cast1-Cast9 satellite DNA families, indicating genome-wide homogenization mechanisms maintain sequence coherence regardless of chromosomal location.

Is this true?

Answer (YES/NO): NO